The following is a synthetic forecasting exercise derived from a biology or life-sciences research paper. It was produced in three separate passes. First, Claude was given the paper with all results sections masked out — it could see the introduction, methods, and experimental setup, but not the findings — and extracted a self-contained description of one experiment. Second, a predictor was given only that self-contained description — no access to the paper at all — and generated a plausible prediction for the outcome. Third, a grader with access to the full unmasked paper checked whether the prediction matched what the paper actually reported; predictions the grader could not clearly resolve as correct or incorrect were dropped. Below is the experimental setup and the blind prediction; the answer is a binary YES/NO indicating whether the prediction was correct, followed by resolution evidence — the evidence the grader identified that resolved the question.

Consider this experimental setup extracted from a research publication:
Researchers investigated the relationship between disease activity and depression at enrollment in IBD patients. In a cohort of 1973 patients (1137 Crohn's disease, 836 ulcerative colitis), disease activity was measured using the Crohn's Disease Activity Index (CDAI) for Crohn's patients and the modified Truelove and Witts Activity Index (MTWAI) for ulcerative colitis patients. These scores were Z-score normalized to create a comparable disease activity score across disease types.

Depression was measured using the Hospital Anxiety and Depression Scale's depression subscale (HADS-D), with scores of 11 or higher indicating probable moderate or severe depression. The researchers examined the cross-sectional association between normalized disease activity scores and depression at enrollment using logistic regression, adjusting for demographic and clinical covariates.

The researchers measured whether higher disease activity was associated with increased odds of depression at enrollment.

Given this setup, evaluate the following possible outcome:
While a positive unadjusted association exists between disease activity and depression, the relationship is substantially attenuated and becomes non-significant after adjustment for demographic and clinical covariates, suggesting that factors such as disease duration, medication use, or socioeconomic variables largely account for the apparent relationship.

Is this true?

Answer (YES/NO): NO